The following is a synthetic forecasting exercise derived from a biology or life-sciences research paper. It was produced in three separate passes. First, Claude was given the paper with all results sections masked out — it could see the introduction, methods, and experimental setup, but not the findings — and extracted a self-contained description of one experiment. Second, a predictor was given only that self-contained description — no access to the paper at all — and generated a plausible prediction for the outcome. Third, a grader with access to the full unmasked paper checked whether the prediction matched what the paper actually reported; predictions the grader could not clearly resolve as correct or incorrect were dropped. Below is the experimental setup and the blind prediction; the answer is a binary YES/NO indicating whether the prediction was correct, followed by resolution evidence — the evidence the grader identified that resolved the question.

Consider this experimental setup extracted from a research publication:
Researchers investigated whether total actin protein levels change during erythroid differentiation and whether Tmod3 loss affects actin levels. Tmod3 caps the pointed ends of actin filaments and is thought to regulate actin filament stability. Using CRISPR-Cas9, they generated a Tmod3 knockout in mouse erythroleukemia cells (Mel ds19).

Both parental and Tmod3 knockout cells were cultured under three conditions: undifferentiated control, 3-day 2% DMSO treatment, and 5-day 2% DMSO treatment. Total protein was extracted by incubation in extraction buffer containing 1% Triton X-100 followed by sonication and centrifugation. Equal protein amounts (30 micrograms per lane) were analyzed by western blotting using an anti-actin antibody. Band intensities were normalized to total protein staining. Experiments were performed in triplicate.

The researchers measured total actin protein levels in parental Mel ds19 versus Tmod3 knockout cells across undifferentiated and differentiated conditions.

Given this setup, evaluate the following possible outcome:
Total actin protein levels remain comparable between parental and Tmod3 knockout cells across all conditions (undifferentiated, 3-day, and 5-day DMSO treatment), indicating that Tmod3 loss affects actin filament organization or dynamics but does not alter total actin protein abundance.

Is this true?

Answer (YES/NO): YES